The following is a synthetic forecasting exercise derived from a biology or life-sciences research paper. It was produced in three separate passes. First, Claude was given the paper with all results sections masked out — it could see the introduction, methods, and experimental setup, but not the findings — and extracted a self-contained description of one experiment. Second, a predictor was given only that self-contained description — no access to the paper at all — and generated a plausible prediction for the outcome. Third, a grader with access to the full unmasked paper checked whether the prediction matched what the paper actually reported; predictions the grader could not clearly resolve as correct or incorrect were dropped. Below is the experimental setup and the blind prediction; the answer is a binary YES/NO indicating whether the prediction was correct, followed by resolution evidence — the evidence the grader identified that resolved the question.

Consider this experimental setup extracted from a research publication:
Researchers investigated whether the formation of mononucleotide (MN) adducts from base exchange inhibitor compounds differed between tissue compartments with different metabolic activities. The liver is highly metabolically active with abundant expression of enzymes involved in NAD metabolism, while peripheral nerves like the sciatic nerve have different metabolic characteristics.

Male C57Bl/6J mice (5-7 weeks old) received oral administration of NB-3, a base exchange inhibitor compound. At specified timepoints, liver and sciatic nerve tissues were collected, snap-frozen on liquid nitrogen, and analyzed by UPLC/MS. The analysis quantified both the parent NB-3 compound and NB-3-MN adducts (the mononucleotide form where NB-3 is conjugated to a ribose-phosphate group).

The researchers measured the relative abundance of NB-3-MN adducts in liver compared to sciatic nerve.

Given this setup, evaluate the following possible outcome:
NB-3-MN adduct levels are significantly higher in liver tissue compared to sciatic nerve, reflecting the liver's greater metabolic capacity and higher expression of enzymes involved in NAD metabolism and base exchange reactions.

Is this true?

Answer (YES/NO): YES